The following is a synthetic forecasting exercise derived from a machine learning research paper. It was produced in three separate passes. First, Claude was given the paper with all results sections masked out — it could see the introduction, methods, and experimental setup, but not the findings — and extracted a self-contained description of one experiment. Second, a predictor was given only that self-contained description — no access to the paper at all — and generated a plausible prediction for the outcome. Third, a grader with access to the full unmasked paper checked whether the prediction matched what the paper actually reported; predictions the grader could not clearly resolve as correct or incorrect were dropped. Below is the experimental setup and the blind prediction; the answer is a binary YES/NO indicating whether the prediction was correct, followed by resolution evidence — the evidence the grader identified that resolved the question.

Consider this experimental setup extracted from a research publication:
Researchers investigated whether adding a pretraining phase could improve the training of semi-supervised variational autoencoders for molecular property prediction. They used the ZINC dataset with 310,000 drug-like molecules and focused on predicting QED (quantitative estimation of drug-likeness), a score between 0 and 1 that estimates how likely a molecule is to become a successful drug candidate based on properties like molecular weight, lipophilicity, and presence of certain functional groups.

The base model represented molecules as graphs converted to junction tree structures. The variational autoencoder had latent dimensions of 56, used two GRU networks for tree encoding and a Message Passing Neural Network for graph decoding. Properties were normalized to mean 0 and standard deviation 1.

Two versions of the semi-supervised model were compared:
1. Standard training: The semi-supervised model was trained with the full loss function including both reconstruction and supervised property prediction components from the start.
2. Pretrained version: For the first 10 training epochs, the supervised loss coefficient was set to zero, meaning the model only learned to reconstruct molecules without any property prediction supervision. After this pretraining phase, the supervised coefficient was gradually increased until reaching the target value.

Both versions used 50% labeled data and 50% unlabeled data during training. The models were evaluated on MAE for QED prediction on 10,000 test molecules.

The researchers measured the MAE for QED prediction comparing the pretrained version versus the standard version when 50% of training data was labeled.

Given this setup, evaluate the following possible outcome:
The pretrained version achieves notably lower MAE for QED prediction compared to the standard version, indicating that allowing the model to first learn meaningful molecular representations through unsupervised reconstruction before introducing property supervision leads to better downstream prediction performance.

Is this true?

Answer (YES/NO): YES